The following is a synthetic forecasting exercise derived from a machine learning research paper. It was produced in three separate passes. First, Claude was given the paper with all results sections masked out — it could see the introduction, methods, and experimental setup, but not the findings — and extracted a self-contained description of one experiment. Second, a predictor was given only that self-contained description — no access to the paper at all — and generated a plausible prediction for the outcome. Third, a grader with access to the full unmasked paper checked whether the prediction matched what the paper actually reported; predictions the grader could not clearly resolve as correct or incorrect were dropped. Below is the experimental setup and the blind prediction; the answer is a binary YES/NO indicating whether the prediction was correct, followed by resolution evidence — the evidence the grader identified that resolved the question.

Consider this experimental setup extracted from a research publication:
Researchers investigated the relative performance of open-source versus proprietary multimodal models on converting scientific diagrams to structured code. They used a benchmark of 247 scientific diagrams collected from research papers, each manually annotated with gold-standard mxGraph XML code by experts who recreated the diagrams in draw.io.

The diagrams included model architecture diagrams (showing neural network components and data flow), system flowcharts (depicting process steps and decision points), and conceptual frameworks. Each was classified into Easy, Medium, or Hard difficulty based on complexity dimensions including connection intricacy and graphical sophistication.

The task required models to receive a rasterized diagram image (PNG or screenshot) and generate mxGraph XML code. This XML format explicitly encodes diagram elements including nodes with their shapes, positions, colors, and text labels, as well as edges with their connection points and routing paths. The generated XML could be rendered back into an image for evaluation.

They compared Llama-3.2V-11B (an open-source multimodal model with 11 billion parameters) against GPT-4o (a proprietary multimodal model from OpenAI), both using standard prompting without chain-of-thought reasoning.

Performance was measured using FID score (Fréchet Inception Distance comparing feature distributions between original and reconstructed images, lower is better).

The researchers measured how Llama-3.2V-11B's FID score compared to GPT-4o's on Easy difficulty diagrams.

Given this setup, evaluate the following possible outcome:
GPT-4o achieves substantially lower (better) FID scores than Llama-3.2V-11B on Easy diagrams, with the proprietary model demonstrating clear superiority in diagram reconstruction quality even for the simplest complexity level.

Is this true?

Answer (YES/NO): NO